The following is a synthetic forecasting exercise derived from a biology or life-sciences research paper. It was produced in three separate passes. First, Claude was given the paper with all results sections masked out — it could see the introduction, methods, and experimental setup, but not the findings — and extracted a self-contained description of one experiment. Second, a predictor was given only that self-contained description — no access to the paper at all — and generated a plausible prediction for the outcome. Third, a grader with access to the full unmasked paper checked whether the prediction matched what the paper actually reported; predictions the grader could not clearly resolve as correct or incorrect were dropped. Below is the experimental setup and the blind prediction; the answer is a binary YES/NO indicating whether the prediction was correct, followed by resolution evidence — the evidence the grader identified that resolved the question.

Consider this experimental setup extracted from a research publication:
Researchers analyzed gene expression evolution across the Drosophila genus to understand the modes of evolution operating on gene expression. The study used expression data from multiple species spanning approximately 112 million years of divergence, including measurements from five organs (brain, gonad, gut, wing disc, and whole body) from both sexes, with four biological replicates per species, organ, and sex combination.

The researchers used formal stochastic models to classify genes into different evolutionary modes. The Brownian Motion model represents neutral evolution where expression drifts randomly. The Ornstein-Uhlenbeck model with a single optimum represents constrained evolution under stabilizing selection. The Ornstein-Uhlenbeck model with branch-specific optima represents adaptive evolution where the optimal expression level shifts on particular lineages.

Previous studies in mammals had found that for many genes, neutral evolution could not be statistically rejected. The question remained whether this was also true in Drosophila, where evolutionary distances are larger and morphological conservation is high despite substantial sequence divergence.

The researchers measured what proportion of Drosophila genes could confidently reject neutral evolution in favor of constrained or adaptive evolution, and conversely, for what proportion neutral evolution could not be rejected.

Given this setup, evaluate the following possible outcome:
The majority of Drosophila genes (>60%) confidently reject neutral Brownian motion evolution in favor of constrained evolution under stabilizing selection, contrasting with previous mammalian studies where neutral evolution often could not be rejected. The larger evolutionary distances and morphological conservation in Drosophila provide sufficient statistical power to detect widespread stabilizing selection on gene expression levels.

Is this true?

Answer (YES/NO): NO